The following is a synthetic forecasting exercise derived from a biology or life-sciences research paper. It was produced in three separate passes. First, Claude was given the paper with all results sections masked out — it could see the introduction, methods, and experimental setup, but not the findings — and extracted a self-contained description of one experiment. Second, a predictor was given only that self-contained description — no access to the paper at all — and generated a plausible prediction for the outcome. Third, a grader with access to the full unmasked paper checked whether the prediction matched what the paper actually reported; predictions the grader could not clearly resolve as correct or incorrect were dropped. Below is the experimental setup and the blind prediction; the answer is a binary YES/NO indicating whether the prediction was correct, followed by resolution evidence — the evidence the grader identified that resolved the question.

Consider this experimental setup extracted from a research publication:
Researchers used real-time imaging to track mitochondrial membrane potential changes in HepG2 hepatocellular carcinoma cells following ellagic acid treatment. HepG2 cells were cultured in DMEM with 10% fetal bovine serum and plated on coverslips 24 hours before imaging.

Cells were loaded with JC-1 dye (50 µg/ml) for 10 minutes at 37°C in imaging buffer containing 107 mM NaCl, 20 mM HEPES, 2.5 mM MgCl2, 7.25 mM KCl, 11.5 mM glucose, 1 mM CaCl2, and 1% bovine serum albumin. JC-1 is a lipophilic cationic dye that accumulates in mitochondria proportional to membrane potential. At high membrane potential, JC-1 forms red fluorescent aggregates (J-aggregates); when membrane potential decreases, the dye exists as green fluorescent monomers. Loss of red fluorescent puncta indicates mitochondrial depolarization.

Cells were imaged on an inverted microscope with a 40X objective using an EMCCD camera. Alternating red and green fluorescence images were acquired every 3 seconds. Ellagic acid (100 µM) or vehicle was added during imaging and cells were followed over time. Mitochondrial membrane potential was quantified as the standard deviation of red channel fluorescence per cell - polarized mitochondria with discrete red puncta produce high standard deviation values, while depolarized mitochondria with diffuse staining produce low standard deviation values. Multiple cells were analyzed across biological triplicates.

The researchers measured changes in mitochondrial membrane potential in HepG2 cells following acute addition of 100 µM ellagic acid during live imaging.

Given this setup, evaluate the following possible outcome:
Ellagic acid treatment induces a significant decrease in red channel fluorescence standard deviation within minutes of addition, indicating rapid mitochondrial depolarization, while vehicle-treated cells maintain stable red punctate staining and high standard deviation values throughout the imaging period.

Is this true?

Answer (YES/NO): YES